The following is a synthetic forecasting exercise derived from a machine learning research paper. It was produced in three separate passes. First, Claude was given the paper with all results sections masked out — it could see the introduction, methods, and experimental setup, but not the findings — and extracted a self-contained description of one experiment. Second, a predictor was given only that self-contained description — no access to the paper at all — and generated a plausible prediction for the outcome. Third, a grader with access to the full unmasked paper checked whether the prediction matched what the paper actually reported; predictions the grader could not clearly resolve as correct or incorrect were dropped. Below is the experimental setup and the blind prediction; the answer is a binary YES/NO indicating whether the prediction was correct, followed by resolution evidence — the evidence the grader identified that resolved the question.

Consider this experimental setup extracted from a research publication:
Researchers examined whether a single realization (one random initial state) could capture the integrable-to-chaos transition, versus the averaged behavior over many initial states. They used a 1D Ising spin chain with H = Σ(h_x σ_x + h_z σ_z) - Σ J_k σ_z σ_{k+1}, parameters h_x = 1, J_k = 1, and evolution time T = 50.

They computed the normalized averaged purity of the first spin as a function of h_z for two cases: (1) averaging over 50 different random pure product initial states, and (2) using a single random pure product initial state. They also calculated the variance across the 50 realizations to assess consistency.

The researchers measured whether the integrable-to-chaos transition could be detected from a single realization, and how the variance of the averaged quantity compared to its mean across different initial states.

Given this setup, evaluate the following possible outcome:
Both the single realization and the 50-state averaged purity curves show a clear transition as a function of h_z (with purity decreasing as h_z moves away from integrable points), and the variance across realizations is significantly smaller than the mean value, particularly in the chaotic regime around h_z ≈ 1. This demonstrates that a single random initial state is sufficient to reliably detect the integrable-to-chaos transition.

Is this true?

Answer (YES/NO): YES